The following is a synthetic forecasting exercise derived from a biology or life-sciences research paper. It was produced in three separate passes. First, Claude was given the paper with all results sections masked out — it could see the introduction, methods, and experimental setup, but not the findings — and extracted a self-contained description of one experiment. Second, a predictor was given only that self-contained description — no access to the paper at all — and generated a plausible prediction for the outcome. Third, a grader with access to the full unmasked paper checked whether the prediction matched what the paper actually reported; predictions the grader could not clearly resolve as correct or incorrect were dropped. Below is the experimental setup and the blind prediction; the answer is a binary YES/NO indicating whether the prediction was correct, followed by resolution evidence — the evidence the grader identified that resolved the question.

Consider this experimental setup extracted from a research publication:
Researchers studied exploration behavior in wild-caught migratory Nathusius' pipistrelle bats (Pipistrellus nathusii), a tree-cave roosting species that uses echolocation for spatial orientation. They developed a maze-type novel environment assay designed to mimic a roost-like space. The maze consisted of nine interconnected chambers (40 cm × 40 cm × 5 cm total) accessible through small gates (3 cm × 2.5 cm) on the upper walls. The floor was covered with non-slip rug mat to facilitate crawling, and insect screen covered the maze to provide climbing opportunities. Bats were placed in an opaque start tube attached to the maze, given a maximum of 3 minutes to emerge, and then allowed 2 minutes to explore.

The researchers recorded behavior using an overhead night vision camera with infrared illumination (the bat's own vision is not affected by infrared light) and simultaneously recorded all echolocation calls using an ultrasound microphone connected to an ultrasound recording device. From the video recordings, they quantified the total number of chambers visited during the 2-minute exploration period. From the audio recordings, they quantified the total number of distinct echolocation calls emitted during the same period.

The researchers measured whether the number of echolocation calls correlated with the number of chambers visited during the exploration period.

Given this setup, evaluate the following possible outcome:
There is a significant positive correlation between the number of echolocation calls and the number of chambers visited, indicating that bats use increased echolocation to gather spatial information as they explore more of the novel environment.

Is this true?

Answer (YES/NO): YES